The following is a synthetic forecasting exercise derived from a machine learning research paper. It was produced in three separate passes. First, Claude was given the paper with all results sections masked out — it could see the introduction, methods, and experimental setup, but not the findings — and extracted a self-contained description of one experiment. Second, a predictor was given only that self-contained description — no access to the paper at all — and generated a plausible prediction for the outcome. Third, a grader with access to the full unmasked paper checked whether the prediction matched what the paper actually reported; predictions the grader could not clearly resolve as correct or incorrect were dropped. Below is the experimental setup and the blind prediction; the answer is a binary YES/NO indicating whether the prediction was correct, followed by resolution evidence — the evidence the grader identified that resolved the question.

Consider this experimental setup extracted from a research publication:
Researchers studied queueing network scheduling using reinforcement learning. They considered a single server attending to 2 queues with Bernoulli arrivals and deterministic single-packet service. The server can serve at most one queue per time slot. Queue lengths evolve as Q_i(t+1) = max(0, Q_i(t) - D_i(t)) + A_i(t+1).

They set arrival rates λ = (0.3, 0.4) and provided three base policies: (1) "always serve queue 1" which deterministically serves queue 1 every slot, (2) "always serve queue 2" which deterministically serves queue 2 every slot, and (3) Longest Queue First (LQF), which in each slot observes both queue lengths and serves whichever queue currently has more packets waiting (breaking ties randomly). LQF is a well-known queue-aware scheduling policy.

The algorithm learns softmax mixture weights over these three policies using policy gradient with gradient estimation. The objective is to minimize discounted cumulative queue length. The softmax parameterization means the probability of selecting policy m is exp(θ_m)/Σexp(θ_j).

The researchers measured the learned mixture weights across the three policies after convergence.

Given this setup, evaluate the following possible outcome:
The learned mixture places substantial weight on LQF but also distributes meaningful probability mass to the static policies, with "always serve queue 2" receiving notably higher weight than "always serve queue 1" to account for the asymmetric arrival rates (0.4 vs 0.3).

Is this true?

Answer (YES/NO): NO